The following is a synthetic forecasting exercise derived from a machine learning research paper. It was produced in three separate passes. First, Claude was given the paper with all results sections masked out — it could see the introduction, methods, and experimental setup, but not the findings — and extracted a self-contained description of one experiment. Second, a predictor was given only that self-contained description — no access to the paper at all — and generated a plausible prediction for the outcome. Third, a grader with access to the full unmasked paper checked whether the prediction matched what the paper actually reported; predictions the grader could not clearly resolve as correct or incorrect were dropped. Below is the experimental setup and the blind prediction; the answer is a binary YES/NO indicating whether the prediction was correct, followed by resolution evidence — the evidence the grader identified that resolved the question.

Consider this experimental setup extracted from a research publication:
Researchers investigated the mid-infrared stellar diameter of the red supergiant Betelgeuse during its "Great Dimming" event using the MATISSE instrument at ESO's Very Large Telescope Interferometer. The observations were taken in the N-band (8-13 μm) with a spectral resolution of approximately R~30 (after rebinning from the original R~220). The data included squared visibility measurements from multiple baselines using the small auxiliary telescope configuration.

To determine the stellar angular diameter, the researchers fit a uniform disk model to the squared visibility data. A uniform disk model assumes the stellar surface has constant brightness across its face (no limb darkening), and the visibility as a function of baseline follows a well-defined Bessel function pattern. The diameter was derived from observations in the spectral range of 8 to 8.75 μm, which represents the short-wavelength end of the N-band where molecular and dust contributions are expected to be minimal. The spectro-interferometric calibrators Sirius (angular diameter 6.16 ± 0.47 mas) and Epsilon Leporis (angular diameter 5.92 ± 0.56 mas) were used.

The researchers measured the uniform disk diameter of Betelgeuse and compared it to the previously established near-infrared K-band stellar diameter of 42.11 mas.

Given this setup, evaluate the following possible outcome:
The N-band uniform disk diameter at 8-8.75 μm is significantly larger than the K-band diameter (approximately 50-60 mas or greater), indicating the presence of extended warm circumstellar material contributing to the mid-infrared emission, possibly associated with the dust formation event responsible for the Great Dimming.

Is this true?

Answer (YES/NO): YES